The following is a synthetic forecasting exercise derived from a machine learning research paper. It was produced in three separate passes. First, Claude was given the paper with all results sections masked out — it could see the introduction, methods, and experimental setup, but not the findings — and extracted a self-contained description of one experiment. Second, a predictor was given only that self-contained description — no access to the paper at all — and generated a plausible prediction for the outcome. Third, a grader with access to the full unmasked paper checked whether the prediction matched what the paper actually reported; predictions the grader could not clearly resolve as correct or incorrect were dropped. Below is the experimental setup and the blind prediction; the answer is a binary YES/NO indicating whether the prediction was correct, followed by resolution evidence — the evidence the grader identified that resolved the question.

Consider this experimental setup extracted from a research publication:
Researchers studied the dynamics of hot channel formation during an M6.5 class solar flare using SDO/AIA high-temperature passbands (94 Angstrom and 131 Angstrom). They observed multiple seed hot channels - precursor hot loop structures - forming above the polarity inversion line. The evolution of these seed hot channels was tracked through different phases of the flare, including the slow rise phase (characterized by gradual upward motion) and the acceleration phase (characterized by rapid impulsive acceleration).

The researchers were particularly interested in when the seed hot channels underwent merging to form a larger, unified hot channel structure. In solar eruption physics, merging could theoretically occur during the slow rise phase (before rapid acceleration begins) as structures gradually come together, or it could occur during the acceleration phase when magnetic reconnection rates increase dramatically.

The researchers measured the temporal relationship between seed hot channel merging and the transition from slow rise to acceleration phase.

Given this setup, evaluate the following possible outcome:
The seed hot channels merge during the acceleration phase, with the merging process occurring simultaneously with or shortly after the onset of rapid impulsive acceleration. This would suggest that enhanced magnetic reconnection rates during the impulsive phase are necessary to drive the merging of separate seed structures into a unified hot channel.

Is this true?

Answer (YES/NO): YES